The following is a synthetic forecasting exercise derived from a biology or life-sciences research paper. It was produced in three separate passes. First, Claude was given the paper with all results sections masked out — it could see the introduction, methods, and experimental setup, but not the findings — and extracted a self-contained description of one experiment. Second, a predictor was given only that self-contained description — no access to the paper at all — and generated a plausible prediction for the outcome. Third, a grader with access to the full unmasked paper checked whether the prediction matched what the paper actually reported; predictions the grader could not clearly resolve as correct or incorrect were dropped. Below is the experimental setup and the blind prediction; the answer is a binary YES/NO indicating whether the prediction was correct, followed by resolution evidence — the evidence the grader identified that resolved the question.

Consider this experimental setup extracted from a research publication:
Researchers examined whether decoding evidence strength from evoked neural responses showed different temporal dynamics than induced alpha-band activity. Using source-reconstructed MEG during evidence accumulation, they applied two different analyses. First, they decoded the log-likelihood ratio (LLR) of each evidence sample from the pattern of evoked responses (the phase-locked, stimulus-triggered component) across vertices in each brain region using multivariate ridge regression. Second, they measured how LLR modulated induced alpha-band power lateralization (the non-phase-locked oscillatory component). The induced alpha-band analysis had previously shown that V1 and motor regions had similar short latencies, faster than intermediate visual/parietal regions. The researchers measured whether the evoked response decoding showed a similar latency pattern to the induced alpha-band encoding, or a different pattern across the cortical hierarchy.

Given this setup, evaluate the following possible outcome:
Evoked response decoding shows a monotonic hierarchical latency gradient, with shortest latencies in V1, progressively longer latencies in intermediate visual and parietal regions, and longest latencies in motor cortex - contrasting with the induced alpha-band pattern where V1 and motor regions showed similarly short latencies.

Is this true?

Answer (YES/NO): NO